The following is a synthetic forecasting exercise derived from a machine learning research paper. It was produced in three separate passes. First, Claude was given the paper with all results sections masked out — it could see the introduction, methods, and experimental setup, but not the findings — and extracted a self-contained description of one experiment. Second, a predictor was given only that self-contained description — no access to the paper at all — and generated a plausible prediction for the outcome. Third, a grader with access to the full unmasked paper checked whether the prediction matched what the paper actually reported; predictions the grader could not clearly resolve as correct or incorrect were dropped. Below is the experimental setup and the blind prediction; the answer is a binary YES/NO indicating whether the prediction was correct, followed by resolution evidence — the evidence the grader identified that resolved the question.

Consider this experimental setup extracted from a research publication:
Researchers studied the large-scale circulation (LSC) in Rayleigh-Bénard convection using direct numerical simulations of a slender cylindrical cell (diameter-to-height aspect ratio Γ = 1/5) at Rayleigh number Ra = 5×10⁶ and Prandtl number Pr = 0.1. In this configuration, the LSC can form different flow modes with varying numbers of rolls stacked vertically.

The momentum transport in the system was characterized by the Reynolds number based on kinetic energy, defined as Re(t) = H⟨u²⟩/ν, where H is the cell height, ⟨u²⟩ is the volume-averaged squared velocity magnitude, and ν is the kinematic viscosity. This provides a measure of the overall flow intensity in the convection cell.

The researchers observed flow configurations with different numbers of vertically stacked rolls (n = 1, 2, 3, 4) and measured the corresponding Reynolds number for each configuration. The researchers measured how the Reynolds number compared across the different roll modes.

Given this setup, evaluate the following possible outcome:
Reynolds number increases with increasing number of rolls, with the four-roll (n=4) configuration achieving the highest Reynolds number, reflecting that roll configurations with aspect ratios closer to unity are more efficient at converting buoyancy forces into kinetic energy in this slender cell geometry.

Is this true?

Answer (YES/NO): NO